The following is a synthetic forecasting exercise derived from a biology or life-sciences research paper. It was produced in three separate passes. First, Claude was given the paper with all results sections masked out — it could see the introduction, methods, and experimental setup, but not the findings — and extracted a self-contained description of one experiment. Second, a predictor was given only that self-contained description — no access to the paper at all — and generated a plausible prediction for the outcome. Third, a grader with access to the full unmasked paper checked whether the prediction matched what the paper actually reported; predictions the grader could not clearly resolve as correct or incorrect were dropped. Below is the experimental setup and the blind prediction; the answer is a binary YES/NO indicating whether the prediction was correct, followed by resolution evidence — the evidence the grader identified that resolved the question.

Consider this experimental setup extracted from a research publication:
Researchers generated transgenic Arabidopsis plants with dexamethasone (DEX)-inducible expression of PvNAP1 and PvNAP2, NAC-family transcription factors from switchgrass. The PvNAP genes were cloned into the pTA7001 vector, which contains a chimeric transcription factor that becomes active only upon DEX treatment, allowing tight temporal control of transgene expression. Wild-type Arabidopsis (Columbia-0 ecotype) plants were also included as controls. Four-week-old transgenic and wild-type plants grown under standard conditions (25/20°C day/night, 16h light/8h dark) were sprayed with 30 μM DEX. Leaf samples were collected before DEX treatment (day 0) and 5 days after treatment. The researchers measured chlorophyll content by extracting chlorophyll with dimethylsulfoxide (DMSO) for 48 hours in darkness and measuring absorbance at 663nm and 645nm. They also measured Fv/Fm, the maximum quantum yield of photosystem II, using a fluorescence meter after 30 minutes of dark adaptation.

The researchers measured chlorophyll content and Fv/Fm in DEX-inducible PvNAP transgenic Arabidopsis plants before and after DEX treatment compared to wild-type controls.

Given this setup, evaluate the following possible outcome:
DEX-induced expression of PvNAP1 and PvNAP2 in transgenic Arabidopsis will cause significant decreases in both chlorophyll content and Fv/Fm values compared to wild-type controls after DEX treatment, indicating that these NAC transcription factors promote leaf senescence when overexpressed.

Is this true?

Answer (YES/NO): YES